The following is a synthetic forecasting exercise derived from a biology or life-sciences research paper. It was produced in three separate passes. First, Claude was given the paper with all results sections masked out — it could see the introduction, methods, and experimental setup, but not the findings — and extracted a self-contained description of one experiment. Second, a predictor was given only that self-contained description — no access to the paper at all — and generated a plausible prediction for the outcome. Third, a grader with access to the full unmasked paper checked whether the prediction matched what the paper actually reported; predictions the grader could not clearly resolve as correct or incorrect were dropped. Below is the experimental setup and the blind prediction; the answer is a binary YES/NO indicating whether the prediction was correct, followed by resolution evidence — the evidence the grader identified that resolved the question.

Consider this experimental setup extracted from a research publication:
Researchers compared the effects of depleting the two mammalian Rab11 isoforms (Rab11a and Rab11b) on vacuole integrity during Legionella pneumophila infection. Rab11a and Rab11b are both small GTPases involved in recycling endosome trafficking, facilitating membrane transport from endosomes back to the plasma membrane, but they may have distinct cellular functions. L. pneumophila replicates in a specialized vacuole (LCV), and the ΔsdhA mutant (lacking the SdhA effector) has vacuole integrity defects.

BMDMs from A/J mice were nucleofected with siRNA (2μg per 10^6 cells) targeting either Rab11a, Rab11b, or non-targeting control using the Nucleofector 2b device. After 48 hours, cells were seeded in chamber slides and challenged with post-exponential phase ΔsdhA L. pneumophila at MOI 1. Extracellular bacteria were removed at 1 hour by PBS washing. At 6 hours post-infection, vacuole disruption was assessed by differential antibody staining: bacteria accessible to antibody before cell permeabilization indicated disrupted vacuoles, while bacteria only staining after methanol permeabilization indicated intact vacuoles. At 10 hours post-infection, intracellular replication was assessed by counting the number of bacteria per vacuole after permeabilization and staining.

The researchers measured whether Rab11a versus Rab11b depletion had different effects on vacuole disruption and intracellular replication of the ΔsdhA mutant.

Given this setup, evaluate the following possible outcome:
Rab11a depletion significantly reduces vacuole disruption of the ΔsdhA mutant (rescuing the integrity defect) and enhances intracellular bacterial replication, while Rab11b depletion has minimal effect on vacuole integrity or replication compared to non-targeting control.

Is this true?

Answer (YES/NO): NO